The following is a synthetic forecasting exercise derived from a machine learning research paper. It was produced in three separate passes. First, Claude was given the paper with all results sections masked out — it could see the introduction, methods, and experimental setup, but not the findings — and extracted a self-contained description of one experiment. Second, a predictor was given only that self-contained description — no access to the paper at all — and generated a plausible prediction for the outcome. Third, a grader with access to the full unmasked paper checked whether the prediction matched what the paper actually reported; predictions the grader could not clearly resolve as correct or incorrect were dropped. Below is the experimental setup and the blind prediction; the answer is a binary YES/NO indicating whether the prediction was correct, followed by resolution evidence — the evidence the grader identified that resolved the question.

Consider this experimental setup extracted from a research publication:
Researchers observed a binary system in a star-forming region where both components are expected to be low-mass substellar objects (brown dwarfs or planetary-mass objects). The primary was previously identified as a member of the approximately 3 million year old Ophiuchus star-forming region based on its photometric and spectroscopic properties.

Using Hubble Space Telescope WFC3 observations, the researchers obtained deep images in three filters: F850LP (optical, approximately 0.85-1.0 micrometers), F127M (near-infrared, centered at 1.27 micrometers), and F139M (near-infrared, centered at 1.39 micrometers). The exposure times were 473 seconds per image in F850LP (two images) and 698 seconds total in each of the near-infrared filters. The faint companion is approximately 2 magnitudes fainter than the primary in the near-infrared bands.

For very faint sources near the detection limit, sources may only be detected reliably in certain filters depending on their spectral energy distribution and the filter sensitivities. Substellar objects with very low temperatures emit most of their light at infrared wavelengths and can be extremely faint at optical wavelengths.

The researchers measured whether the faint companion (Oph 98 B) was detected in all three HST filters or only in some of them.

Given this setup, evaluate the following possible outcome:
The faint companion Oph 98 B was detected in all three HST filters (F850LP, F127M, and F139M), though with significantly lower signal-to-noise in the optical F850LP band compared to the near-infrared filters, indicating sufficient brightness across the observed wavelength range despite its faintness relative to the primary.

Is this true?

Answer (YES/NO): YES